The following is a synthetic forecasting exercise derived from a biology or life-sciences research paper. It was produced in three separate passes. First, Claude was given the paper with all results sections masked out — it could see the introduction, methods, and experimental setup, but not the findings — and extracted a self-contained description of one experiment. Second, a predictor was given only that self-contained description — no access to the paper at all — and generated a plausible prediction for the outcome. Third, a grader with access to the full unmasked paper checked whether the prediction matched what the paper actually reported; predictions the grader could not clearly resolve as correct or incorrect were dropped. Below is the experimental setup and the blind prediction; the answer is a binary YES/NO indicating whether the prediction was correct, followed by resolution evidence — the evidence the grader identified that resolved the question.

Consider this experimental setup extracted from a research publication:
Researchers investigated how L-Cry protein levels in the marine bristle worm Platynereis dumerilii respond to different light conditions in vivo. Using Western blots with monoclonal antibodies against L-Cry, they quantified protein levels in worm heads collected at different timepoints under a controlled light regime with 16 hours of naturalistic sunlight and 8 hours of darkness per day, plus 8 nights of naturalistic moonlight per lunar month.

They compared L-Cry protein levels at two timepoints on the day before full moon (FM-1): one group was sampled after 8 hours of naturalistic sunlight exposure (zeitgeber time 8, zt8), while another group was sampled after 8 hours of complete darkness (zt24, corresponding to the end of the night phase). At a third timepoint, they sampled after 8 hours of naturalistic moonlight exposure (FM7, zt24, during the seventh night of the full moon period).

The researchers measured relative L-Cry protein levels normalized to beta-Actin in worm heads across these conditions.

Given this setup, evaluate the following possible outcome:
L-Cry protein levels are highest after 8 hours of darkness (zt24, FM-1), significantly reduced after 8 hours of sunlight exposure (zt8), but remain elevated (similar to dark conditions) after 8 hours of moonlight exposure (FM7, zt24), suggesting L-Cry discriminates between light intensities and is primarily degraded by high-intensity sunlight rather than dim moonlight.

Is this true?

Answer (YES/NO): YES